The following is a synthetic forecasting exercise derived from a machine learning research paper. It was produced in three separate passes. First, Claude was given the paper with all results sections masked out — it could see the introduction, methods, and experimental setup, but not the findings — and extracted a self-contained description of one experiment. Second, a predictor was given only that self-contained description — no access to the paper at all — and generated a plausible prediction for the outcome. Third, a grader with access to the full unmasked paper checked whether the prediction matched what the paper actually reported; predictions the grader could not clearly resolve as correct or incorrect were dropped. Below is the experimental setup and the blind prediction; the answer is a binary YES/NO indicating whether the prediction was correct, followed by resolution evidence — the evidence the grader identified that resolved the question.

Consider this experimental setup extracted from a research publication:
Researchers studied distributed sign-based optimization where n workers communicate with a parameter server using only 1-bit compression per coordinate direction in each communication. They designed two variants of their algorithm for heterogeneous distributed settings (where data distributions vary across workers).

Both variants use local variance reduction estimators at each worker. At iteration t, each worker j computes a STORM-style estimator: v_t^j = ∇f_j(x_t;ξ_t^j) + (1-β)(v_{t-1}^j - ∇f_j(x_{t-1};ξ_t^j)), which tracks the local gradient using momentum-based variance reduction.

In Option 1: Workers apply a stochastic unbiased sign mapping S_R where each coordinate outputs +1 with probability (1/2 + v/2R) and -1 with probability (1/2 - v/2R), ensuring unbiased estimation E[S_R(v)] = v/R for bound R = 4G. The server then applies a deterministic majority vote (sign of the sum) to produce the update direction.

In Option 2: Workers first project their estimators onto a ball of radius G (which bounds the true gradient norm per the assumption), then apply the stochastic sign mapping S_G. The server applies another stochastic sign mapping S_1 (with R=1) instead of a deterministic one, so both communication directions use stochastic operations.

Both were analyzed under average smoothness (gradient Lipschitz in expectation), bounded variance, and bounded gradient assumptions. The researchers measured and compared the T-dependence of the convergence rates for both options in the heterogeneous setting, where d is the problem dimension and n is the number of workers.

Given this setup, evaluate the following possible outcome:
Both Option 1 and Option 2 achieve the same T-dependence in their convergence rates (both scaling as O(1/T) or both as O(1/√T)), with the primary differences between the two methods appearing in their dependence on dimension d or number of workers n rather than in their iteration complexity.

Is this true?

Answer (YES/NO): NO